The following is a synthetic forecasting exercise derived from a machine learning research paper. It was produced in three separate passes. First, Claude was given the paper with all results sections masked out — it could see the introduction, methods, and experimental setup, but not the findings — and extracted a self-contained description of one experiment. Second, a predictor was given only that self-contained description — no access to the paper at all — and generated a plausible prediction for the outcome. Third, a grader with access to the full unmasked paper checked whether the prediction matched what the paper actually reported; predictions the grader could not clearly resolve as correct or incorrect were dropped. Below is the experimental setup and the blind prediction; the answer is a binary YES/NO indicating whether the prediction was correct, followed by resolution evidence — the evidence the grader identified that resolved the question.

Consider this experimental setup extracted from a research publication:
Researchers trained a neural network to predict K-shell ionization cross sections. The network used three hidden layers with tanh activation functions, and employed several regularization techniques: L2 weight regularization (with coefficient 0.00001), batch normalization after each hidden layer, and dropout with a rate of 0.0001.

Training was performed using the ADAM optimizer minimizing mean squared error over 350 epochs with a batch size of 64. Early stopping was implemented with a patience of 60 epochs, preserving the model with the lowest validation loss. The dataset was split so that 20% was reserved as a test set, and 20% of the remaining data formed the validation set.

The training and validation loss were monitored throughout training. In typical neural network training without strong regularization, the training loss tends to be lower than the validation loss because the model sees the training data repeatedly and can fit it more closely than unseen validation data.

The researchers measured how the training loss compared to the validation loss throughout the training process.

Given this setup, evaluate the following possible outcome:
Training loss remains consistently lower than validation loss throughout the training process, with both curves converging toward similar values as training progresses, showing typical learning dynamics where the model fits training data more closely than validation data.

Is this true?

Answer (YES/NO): NO